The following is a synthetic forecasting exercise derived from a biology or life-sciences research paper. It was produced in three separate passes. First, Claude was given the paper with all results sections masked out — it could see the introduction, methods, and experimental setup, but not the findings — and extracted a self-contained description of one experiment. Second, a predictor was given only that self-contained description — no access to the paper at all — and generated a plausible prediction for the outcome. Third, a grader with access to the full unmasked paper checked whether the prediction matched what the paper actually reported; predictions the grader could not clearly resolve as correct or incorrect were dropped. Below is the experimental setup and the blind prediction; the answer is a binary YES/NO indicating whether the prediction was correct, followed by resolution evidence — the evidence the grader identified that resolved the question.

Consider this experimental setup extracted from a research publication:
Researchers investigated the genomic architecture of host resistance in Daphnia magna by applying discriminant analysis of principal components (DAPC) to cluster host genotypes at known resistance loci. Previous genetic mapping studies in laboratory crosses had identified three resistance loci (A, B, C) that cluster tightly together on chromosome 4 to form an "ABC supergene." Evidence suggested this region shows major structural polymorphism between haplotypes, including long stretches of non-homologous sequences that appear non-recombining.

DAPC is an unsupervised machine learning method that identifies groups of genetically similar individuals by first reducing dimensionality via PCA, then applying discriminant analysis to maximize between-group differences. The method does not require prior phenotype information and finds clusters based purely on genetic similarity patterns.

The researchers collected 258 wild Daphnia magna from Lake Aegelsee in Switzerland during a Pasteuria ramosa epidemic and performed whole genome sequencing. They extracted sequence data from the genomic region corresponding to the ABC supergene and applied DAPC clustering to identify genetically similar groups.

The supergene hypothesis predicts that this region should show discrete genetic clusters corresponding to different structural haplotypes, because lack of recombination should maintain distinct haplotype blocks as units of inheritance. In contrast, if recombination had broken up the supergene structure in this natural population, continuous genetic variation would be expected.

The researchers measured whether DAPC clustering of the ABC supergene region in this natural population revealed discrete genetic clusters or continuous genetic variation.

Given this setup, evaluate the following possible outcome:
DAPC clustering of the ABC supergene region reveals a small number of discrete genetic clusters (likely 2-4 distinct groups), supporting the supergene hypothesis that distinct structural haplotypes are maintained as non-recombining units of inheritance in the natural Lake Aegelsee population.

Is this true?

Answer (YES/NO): YES